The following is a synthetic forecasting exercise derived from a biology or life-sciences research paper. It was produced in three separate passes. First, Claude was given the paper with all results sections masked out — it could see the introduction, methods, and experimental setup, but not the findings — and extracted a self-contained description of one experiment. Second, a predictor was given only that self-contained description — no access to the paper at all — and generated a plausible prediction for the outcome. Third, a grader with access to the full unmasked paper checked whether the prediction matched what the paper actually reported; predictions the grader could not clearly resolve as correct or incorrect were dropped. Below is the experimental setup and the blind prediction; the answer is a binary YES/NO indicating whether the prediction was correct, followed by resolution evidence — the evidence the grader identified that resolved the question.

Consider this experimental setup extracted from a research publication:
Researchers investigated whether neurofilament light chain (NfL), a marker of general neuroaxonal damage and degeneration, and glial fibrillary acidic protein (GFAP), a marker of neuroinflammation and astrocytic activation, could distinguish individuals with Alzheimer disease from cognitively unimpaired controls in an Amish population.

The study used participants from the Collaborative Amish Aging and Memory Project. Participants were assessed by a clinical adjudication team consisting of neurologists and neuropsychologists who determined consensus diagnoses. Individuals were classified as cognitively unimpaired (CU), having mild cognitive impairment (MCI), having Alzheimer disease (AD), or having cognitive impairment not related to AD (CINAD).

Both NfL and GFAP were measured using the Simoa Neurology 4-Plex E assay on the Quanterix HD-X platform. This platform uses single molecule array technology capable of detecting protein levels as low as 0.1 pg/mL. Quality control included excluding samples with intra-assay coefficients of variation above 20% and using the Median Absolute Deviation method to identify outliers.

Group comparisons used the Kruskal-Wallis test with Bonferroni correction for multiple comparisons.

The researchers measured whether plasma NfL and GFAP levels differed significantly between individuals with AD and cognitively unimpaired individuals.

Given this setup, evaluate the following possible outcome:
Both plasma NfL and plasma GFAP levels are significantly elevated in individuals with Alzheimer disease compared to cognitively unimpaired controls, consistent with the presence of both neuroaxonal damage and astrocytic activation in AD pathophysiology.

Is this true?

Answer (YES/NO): YES